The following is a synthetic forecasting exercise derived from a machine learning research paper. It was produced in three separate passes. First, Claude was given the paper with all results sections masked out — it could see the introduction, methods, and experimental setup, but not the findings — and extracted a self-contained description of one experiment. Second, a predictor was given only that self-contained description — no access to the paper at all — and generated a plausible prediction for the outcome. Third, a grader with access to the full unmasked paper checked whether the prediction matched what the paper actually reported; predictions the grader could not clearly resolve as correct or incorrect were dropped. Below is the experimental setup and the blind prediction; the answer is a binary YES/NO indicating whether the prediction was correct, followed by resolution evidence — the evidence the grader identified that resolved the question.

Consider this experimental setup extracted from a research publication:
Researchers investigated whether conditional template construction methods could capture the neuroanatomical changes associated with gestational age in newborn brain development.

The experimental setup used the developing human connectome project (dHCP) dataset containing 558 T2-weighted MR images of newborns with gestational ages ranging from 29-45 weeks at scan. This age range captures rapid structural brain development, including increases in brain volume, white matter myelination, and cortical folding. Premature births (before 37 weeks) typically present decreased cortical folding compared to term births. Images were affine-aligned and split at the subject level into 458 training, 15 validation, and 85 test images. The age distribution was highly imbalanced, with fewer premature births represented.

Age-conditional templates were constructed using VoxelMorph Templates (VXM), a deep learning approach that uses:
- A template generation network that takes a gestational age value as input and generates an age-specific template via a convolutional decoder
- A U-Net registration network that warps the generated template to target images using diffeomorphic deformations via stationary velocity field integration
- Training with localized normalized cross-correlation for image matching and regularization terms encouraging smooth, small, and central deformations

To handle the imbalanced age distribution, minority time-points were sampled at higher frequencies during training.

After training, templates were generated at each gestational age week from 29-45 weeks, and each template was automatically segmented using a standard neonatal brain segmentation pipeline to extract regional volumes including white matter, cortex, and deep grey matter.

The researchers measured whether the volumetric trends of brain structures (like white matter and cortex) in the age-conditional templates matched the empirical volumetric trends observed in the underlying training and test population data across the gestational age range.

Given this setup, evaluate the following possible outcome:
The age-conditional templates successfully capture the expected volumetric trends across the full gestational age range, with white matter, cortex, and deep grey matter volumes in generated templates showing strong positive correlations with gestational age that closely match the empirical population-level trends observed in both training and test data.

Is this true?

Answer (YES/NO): NO